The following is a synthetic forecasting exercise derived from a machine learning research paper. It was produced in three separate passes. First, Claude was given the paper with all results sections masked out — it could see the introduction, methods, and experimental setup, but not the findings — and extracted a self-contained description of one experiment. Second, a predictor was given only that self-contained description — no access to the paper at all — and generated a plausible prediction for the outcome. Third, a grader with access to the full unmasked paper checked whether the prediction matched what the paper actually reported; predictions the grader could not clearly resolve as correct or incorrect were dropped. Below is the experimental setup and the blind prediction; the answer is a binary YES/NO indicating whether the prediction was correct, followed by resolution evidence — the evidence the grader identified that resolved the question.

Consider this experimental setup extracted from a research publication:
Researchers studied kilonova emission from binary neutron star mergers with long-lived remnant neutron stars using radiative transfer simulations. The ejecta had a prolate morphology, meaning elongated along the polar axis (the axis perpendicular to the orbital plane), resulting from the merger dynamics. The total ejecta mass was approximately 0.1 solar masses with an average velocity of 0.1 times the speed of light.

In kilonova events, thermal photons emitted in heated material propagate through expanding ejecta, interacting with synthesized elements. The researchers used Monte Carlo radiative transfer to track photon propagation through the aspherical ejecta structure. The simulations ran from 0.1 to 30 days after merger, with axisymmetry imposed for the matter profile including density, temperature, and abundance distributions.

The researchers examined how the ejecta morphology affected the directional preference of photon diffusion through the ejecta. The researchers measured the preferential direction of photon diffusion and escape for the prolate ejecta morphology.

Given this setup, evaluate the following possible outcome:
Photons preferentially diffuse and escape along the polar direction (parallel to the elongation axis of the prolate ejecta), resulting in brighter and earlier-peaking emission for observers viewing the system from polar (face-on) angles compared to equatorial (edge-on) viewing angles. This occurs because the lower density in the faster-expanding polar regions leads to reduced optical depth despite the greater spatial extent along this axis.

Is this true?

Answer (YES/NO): NO